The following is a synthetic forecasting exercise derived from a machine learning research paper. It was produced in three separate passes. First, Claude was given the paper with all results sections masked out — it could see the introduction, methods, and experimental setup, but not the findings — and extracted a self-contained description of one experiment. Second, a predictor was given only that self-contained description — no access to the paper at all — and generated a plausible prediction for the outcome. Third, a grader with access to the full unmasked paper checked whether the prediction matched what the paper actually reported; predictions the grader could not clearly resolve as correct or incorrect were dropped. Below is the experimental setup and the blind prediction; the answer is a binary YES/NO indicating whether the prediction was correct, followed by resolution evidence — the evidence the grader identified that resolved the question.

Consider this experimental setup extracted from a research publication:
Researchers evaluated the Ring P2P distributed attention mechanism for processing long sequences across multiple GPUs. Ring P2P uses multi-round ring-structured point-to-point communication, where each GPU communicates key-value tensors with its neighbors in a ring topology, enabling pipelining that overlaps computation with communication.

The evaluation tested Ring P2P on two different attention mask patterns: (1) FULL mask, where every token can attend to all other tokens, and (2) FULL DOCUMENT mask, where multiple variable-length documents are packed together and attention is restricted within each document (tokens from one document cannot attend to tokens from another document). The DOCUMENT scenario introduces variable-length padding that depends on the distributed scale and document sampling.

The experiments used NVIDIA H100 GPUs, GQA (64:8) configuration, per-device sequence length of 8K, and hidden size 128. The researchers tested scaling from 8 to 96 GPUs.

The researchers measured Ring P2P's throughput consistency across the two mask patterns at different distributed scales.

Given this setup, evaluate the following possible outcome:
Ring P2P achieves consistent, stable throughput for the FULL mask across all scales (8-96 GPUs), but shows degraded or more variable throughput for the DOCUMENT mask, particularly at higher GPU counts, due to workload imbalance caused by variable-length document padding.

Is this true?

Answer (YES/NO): YES